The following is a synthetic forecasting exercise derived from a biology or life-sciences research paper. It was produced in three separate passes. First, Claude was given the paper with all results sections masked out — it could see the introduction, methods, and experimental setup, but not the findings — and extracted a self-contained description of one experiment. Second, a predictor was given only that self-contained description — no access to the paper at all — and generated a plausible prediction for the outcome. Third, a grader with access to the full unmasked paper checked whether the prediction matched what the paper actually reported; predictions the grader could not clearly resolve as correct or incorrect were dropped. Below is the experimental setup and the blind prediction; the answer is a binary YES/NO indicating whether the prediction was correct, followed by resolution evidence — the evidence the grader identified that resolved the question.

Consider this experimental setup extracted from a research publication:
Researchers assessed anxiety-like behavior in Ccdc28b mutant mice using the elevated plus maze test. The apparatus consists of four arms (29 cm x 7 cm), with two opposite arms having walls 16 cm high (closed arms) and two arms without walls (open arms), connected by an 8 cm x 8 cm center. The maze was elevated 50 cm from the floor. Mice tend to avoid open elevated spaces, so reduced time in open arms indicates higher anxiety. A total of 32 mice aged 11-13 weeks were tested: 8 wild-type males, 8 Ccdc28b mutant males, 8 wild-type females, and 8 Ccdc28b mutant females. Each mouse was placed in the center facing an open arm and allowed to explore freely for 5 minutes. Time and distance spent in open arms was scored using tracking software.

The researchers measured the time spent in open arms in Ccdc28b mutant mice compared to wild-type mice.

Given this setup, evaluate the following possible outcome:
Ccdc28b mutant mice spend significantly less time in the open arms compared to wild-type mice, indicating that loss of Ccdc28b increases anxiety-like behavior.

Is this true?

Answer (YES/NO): NO